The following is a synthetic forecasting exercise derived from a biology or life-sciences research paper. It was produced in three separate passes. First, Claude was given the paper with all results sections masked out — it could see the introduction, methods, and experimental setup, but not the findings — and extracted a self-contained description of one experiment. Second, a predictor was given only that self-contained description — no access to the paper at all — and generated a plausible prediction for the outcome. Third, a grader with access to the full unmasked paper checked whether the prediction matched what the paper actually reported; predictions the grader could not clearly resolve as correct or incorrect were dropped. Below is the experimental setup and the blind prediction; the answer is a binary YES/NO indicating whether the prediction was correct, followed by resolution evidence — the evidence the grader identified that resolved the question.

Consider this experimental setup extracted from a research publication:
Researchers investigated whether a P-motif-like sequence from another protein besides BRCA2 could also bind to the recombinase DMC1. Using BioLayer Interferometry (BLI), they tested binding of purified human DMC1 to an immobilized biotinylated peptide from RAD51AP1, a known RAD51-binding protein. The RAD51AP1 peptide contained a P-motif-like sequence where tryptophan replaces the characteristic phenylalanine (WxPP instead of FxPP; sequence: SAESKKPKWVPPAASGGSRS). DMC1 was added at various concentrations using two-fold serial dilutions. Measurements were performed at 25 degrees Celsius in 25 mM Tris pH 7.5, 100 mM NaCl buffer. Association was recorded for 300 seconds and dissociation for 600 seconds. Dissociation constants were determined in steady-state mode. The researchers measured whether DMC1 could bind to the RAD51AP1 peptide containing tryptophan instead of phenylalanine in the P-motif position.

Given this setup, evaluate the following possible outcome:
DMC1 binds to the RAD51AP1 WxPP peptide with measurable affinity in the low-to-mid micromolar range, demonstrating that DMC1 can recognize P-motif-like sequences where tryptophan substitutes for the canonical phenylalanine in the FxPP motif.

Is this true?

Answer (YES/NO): YES